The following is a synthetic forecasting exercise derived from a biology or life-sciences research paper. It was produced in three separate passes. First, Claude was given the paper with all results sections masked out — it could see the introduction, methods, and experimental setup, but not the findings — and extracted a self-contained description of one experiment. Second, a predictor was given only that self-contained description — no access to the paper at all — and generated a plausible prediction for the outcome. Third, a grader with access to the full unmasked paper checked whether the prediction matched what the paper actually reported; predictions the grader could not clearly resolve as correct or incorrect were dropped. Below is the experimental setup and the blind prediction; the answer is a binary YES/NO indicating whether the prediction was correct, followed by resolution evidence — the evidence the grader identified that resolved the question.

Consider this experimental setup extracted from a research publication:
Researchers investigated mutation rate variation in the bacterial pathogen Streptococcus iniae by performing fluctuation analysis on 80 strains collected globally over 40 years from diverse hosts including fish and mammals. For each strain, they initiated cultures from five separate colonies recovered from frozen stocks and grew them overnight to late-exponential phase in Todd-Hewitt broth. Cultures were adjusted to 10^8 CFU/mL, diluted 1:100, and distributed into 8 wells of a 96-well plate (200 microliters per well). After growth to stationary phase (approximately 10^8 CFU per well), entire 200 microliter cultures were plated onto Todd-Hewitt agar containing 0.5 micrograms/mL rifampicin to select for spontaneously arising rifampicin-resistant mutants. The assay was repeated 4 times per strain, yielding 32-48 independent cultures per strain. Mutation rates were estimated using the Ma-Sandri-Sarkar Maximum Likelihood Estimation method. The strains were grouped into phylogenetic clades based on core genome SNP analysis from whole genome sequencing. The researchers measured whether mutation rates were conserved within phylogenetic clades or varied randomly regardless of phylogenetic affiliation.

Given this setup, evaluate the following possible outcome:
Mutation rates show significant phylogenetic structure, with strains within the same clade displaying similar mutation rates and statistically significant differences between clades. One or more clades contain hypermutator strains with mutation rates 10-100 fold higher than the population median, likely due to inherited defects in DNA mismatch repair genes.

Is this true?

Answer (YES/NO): NO